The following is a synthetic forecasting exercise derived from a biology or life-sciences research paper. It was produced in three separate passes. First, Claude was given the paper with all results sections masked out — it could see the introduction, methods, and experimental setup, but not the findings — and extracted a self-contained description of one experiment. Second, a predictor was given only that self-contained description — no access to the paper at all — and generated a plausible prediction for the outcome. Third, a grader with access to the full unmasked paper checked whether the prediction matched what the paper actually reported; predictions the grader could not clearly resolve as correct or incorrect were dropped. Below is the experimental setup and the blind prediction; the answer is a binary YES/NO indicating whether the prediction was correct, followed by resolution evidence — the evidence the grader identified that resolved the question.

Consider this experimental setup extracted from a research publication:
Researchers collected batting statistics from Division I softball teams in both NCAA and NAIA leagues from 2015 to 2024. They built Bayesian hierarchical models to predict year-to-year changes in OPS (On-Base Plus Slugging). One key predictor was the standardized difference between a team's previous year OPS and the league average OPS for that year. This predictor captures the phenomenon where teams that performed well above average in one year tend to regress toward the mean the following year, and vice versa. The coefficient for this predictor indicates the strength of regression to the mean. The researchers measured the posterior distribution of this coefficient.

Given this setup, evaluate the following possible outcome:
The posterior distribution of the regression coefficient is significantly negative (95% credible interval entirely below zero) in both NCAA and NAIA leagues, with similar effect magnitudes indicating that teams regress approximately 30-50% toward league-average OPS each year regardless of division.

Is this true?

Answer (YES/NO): NO